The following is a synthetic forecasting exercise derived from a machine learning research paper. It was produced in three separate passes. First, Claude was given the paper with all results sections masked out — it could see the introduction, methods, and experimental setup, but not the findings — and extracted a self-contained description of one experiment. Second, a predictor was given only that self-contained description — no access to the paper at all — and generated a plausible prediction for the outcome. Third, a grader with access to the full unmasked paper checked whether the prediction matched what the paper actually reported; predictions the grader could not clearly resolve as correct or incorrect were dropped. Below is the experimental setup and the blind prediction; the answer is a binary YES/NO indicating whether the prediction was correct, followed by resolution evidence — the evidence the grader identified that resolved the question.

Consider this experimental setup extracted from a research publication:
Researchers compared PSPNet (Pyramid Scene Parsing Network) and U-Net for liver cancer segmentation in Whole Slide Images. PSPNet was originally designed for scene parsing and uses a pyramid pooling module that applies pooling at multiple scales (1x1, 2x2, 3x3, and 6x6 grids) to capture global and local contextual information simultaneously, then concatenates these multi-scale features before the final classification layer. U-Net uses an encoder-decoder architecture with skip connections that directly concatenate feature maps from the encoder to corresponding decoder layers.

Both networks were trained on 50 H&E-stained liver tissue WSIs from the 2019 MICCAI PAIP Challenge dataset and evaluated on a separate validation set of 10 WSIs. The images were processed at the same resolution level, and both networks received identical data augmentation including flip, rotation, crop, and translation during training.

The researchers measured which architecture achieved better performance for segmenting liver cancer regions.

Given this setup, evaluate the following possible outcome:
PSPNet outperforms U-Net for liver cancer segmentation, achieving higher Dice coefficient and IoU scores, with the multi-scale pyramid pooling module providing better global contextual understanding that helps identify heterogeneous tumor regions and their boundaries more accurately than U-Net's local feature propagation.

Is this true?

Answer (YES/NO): NO